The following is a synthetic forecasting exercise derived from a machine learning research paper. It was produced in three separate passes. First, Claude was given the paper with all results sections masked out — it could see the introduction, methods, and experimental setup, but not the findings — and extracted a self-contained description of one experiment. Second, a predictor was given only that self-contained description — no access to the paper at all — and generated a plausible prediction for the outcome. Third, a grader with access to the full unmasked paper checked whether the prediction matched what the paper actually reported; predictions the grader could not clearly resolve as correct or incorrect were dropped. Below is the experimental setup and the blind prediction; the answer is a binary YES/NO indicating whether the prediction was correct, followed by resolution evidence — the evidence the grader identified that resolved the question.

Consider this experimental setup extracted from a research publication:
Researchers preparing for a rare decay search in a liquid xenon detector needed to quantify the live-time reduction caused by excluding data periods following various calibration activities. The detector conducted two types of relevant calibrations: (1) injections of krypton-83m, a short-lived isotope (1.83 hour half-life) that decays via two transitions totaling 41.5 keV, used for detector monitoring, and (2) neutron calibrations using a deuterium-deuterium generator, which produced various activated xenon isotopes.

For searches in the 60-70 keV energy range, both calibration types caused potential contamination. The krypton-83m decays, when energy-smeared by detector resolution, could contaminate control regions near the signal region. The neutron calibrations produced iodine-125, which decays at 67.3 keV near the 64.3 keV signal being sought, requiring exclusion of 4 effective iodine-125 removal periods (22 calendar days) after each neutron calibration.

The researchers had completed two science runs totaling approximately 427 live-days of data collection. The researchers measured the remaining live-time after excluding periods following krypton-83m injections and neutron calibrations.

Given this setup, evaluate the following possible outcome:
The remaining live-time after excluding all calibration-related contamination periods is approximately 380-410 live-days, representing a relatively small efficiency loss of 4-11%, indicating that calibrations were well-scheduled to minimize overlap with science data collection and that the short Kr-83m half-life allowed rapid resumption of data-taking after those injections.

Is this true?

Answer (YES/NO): NO